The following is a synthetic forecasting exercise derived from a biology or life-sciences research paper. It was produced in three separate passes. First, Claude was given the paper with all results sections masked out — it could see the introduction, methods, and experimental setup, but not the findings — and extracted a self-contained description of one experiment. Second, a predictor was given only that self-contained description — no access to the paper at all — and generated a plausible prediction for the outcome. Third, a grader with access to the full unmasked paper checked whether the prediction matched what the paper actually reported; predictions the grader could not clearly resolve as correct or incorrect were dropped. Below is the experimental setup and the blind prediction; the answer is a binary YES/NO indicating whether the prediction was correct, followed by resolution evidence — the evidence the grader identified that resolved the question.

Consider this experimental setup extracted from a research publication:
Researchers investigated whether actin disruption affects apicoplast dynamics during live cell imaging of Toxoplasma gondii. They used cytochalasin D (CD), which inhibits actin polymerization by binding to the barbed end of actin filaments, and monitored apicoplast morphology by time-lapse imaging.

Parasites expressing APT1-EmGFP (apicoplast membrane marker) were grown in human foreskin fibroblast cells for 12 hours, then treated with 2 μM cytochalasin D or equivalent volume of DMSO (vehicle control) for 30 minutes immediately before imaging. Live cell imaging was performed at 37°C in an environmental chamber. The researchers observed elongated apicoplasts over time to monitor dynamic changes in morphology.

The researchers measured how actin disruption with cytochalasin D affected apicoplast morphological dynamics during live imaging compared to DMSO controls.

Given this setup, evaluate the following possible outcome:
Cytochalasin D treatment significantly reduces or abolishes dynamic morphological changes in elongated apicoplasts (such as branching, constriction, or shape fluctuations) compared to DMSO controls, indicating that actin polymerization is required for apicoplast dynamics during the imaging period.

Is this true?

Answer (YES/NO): YES